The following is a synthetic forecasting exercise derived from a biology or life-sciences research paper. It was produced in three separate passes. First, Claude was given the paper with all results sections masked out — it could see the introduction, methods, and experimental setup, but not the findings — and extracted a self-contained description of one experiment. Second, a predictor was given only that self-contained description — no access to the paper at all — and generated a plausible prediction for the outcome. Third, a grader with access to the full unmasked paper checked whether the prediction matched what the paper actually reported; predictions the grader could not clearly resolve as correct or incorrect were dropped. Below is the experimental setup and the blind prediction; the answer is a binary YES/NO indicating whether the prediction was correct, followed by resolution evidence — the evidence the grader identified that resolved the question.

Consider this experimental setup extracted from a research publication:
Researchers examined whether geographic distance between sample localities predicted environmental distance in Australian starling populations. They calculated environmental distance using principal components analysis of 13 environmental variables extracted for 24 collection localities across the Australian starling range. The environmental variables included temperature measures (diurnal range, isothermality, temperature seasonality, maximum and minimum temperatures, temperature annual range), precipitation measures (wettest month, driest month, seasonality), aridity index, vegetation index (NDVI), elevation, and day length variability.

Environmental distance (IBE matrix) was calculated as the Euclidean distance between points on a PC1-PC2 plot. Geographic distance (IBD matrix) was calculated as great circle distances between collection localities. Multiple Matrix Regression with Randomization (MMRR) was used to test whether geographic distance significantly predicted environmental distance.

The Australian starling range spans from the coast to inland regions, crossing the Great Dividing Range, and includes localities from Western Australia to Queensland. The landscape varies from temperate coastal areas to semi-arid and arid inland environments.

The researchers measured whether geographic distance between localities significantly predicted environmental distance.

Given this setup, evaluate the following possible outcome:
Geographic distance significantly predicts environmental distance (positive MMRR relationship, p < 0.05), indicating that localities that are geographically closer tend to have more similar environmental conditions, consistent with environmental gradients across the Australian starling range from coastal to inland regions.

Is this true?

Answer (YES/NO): YES